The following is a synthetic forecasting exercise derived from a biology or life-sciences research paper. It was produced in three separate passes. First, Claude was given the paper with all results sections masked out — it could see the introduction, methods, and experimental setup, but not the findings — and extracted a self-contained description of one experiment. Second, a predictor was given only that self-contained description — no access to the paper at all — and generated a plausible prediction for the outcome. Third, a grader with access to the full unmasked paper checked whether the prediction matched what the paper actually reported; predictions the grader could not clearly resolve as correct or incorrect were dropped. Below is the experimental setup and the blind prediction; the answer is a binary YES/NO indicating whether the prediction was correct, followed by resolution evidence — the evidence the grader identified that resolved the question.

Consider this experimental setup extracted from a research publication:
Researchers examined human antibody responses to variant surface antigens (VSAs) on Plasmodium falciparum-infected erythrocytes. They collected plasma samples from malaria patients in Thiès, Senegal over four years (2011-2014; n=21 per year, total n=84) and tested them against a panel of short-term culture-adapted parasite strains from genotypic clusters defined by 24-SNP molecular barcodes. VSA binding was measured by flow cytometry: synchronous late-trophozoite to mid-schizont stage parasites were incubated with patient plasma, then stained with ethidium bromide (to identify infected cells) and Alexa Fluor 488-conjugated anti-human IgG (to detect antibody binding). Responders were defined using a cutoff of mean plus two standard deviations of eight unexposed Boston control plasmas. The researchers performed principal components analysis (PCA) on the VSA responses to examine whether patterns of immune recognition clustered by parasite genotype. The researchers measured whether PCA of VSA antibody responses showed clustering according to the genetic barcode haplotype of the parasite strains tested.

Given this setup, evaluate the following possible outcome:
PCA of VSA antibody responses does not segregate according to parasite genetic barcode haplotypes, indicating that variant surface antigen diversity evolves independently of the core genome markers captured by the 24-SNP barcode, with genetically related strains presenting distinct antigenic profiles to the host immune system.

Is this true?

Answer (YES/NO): NO